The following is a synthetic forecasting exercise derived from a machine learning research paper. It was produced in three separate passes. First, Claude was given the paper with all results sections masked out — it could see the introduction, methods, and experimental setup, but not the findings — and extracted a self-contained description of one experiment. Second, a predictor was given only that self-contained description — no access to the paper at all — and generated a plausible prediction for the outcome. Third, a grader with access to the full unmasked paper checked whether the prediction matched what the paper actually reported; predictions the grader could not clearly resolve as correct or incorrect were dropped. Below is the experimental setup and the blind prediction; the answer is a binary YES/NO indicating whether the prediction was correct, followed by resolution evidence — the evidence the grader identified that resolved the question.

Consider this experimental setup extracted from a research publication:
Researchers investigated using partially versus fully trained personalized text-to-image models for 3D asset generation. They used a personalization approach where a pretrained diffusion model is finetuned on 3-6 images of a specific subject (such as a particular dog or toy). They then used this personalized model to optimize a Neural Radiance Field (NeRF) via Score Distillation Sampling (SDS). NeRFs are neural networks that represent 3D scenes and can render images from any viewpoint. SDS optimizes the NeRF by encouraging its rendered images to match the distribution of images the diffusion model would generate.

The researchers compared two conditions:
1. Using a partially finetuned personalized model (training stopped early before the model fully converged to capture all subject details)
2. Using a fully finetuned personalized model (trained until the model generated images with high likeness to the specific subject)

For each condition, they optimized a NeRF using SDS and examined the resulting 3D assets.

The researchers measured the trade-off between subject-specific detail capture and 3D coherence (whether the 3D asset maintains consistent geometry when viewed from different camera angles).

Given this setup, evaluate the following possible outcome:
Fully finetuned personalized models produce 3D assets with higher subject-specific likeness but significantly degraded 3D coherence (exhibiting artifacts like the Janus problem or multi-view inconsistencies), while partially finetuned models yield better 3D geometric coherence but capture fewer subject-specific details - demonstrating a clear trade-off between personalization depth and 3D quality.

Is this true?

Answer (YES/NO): YES